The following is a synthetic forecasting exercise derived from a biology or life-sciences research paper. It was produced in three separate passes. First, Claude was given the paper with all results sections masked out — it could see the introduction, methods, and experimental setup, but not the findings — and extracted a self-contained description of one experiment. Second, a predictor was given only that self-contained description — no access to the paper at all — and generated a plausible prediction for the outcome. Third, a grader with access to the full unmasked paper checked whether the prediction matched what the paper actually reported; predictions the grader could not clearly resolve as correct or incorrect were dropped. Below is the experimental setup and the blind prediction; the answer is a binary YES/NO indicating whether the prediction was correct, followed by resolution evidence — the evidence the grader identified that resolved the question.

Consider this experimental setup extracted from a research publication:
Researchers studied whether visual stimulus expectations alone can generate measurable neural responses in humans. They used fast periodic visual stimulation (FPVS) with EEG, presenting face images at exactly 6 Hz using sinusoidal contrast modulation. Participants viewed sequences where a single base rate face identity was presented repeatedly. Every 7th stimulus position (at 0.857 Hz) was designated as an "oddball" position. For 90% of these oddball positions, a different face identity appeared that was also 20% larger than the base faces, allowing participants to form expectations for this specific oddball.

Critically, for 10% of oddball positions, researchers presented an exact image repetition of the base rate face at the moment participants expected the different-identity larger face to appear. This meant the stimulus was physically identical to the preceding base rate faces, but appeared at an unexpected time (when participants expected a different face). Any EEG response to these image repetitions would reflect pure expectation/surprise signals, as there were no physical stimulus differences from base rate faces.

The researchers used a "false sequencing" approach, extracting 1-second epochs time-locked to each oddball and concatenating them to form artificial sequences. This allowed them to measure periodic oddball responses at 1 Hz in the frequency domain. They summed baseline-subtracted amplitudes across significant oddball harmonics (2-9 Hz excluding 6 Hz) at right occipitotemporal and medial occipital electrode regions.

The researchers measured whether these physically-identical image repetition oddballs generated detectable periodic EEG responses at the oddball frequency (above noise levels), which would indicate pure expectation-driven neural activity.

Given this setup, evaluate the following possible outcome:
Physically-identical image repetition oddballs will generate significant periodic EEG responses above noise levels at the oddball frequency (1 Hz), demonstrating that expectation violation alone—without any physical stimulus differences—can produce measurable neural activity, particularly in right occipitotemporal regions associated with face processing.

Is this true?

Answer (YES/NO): NO